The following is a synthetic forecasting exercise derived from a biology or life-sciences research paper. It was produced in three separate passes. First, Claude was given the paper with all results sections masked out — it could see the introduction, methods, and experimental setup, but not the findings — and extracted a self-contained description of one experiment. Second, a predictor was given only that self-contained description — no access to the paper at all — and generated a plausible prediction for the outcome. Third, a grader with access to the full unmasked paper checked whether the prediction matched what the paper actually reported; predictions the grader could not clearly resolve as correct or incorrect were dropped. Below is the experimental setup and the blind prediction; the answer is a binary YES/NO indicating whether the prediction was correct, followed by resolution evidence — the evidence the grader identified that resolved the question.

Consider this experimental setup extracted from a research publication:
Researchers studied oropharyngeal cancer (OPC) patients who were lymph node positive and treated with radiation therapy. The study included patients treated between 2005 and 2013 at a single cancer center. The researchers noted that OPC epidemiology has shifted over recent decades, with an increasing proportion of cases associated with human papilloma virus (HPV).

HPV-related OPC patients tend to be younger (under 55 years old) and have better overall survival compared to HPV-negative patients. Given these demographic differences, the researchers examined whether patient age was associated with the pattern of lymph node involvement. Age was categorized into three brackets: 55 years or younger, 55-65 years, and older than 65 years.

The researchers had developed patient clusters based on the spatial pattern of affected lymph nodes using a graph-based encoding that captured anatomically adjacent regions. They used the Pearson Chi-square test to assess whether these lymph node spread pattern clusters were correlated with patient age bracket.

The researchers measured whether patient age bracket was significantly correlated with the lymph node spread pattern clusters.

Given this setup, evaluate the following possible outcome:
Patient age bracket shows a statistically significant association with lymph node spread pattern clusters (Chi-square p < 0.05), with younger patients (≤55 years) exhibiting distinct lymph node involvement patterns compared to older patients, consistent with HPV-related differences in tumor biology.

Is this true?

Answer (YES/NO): NO